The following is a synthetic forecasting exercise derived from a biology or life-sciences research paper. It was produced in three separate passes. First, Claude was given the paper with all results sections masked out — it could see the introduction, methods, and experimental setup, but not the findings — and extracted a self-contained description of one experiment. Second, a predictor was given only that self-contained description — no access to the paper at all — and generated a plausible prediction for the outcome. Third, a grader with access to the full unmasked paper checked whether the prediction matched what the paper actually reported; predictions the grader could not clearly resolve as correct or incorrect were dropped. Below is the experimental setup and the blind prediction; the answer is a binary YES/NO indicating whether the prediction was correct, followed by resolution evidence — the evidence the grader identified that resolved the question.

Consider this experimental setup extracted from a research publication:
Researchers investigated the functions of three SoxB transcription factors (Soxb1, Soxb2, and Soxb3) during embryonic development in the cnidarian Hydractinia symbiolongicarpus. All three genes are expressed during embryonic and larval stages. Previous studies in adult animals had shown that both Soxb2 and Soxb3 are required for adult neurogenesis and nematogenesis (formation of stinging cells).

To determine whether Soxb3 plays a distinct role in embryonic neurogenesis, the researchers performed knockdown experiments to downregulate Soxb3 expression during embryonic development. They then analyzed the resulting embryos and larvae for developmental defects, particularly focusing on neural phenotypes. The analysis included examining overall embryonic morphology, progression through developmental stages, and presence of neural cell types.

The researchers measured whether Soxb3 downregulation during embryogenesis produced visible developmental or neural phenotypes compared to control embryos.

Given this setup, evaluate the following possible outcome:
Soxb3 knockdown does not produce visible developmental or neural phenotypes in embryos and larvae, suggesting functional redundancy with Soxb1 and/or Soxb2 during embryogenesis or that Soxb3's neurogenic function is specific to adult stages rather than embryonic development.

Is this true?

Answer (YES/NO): YES